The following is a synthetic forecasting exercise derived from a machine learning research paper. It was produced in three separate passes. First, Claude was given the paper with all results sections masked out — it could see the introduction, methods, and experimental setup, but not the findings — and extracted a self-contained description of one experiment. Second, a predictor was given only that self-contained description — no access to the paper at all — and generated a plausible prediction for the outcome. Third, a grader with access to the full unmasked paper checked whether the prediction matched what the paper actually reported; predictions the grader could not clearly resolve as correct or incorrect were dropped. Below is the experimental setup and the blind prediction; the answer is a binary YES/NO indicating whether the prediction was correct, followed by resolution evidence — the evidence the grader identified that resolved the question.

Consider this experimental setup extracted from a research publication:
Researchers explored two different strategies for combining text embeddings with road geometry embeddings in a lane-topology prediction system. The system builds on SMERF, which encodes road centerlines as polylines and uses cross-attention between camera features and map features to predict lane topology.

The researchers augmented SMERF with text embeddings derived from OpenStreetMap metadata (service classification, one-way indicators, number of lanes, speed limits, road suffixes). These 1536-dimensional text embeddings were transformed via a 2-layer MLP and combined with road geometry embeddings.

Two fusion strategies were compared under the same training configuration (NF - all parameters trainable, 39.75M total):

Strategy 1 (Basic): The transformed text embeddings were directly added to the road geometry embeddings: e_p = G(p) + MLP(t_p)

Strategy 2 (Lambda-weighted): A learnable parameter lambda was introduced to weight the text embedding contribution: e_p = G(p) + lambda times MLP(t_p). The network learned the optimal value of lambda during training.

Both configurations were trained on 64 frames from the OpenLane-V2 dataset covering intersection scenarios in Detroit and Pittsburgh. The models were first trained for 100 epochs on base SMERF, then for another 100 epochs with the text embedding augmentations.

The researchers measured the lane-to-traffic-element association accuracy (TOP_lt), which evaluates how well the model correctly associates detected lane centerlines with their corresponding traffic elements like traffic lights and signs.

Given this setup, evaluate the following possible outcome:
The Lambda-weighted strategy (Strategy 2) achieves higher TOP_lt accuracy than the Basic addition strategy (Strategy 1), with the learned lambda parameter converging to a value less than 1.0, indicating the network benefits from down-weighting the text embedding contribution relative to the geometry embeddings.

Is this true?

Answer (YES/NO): YES